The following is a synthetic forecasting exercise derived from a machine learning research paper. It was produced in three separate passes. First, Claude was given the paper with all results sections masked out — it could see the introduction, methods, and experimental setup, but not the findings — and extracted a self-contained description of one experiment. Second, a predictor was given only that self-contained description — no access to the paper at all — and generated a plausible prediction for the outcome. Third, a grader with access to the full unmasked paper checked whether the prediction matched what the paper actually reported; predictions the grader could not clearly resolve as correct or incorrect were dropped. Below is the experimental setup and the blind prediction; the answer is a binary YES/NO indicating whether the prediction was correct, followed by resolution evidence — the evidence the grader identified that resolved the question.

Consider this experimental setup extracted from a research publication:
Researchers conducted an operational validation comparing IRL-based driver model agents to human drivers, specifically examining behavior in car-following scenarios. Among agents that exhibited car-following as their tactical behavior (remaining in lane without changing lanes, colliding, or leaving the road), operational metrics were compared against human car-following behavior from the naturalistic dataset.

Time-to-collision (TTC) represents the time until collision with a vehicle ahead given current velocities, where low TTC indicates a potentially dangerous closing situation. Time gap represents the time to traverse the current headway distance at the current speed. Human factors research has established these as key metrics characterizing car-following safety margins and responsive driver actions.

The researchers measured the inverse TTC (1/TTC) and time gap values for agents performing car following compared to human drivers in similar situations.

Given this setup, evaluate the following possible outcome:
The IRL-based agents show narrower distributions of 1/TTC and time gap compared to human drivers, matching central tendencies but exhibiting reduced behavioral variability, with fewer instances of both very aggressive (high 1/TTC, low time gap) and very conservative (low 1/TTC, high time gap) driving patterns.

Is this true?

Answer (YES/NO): NO